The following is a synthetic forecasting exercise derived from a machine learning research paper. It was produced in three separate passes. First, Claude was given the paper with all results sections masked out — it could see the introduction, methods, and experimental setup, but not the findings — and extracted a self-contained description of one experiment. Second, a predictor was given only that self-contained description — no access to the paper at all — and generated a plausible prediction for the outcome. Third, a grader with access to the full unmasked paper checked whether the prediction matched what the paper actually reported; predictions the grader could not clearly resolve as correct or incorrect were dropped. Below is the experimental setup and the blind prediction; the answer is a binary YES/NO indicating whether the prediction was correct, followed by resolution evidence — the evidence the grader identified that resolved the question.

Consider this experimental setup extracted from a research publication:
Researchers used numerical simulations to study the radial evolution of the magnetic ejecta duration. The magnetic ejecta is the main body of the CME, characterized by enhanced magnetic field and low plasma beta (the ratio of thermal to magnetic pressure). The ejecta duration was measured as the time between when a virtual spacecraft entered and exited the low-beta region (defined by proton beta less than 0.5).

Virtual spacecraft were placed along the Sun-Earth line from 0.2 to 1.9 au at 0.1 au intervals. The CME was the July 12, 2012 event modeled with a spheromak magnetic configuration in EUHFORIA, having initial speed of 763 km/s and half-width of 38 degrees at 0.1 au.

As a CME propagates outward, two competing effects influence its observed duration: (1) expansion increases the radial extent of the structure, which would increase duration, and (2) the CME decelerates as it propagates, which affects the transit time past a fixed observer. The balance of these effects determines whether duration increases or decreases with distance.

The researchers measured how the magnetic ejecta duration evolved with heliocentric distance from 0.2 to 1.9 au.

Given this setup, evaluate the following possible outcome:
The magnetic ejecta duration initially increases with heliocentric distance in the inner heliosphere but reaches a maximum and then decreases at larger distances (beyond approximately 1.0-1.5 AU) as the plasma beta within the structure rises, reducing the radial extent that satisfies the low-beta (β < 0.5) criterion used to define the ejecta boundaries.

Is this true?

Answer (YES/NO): NO